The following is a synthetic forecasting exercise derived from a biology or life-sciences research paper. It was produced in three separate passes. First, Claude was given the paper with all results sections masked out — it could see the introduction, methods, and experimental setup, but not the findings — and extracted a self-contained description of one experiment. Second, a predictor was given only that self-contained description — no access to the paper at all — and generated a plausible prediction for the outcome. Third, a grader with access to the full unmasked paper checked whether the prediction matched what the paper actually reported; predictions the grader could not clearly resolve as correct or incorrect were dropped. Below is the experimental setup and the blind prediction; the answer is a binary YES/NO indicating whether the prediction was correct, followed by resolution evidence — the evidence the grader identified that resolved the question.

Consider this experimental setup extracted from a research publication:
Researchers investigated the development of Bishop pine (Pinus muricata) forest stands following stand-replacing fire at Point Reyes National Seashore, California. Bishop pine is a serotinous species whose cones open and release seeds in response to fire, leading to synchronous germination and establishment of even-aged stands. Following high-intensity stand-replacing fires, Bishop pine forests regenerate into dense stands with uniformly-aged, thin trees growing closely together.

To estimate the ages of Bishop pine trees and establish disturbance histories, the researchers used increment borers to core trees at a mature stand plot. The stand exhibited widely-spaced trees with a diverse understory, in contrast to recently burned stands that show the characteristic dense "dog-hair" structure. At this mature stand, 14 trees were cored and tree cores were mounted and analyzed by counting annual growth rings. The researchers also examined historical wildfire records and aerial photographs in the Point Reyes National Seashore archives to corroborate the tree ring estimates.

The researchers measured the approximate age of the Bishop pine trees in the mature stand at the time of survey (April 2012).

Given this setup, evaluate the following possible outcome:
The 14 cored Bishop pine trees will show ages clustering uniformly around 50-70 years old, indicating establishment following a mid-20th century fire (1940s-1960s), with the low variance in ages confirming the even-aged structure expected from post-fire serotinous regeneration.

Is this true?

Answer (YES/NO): NO